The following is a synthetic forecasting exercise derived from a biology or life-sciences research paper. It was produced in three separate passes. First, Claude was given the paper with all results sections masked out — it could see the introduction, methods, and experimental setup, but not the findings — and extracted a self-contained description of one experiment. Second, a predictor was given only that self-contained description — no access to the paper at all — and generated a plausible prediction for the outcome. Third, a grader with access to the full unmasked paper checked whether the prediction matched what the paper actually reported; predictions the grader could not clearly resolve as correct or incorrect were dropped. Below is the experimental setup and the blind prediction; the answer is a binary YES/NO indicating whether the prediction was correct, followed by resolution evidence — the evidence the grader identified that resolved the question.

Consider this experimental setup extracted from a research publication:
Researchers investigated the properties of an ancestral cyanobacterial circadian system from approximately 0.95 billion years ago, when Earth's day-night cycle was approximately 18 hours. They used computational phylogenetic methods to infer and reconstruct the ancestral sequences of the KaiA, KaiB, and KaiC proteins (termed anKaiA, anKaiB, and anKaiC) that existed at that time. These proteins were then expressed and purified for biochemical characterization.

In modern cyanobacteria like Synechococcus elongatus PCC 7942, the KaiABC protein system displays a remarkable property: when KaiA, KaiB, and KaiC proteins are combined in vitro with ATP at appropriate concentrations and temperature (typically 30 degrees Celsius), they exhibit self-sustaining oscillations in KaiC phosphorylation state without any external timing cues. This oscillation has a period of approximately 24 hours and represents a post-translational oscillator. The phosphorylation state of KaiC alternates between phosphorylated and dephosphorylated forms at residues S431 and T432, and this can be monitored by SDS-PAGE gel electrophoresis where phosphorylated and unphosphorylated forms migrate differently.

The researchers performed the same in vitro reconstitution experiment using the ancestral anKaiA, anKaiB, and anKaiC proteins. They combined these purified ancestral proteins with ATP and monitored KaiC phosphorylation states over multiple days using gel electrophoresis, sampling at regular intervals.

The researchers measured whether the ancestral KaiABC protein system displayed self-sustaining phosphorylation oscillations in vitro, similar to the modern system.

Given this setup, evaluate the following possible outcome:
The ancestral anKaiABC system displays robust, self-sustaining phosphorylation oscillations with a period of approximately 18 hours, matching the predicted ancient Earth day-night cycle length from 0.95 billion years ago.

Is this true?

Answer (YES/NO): NO